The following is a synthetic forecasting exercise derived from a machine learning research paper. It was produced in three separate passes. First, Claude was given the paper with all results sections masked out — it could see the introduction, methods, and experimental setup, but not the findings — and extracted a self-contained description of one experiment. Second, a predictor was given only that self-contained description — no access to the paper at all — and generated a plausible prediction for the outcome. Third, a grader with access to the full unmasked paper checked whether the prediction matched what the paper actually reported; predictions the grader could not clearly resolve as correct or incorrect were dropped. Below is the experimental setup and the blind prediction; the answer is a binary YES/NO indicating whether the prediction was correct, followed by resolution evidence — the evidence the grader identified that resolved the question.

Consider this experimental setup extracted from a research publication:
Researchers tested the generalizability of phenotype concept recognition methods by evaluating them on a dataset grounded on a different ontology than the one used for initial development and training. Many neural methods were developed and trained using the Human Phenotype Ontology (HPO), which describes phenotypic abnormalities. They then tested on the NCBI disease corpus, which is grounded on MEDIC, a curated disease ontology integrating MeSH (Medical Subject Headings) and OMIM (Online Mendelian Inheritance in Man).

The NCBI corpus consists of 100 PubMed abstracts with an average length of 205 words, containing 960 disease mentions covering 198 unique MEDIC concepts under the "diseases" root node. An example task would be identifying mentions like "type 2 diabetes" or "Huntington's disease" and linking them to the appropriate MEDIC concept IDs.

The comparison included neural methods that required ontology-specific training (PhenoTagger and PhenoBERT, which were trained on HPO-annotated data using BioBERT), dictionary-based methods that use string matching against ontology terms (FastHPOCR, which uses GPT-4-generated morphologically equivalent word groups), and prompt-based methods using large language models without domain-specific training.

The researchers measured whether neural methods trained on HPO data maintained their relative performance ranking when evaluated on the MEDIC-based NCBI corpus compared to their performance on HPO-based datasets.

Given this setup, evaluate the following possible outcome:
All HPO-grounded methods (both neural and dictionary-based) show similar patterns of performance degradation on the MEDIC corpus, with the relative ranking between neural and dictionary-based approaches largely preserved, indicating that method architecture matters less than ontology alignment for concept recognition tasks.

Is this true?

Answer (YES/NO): NO